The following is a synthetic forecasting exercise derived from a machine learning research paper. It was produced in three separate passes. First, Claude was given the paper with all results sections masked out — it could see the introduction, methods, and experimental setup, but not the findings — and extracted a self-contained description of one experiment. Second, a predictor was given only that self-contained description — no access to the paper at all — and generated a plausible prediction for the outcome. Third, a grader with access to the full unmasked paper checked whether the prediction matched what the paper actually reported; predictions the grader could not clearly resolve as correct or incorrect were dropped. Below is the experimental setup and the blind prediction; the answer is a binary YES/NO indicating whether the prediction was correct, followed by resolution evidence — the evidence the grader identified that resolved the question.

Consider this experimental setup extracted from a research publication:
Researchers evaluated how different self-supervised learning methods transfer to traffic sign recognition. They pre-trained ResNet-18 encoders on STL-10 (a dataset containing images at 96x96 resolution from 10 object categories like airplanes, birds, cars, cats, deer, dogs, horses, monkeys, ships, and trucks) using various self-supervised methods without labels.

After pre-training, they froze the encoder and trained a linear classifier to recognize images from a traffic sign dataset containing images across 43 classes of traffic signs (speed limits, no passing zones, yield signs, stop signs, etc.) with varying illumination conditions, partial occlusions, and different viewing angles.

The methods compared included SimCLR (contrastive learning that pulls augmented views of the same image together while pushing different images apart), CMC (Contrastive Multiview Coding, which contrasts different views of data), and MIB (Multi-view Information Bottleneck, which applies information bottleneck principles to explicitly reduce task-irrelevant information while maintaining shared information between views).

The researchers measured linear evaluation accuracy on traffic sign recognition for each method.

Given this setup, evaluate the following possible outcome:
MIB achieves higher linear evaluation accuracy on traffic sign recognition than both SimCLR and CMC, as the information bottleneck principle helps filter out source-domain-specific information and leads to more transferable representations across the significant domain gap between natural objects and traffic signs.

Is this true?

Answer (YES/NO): YES